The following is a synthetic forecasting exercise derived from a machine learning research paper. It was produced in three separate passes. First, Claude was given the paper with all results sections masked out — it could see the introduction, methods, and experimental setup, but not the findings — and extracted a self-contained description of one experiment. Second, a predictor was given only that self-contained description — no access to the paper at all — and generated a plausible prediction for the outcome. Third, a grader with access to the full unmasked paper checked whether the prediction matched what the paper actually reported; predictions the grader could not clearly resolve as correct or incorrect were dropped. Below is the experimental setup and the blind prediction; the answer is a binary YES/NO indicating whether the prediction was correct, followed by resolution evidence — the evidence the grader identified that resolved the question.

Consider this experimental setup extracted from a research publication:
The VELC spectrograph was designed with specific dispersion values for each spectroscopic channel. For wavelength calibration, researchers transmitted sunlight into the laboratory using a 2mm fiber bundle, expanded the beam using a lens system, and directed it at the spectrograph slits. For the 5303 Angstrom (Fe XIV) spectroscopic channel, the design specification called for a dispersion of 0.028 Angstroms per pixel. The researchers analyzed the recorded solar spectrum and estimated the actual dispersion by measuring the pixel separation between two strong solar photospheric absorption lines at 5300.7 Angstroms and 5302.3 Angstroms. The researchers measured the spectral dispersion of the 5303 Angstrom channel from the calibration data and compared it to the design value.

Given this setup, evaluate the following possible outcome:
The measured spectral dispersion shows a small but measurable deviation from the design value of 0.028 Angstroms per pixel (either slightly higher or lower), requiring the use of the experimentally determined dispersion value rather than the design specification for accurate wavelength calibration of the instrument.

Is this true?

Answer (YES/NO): NO